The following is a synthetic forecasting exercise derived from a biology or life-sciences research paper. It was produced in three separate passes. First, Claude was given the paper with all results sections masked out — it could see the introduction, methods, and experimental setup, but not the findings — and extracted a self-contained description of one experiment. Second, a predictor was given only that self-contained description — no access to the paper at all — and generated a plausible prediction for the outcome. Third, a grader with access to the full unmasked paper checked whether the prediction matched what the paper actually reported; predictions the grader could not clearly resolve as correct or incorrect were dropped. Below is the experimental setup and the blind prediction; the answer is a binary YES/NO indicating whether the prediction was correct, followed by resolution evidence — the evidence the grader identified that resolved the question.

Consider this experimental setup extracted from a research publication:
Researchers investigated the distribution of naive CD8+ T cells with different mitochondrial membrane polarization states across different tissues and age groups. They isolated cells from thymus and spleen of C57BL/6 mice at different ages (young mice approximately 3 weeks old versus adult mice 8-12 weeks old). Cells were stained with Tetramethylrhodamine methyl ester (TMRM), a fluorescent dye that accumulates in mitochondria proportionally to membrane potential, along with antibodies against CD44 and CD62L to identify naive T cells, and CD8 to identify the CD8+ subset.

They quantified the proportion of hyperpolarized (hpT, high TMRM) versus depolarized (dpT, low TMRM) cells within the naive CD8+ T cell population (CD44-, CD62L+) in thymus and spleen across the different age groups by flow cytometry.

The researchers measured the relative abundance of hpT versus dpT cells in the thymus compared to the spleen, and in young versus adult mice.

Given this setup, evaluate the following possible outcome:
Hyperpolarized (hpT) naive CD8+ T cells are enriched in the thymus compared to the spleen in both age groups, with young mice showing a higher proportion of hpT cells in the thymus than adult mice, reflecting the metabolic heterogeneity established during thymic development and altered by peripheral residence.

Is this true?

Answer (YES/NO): NO